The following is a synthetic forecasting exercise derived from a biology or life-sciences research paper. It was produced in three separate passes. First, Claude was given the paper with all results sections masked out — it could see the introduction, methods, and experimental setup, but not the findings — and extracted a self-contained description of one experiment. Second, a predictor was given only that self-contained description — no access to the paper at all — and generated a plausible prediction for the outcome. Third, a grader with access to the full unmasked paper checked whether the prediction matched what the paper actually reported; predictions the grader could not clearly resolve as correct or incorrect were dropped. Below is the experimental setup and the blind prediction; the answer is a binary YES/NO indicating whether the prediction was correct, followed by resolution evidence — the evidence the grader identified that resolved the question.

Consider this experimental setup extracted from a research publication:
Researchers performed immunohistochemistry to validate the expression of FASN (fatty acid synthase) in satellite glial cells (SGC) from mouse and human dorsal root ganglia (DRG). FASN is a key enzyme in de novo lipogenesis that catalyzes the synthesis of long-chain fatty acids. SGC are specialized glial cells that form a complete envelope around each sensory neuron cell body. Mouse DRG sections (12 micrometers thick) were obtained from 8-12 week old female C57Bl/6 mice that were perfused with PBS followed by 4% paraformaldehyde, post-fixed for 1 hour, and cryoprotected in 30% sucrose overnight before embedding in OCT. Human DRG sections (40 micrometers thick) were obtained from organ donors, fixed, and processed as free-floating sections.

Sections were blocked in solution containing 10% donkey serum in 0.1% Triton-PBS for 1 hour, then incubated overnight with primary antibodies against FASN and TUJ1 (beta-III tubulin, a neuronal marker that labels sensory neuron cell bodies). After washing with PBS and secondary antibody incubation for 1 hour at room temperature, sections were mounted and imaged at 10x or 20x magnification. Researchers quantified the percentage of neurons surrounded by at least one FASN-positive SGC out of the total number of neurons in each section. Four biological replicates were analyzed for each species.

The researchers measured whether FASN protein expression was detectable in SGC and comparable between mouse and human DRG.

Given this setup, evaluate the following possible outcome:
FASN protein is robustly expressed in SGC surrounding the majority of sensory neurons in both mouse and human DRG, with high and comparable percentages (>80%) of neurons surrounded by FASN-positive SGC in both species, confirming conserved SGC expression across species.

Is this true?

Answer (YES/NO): YES